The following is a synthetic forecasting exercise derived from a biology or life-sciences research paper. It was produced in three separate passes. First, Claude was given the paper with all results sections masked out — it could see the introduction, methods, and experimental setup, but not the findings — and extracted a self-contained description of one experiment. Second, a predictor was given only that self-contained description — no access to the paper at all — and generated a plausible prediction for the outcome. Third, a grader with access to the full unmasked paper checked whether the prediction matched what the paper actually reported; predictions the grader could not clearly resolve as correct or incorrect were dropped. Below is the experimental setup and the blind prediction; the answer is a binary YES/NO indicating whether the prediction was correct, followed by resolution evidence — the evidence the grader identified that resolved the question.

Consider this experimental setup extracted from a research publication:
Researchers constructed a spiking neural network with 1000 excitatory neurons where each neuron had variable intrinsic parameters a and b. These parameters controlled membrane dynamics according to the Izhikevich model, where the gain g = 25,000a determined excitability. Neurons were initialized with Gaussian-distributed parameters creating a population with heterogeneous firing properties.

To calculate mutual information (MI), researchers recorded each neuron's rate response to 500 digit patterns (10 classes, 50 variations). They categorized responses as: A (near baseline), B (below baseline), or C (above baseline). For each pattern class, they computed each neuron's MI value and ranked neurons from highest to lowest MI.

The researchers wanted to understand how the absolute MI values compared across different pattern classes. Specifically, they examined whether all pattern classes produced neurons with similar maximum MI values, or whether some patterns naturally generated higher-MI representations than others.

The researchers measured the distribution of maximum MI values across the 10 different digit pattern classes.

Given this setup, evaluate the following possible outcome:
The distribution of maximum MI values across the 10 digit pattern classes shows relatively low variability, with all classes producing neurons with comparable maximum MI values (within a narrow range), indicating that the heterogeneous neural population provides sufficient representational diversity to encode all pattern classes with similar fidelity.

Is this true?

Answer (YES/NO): NO